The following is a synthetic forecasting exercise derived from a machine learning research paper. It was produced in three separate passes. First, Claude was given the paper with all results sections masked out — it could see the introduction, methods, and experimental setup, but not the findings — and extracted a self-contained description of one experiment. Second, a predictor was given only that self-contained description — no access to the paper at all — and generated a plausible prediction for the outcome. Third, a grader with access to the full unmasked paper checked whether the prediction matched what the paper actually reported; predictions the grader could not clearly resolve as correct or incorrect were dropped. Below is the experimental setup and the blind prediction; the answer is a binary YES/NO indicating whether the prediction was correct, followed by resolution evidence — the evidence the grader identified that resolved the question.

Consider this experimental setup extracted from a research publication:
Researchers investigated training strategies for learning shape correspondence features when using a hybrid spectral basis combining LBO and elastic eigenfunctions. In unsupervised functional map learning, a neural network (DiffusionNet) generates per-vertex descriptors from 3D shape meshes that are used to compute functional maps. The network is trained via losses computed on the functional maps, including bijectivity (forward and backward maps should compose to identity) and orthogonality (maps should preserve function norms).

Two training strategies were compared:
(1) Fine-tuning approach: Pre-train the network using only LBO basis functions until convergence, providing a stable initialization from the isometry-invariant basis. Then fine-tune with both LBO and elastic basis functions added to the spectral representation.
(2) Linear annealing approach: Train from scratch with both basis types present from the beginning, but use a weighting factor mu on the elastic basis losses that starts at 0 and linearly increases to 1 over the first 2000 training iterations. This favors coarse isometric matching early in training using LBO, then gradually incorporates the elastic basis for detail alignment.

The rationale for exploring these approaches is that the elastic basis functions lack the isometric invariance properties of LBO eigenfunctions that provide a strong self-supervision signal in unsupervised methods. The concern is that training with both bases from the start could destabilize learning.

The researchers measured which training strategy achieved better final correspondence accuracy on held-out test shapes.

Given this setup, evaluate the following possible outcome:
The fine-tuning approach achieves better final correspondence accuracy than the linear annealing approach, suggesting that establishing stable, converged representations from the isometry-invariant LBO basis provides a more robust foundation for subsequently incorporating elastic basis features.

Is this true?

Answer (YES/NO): NO